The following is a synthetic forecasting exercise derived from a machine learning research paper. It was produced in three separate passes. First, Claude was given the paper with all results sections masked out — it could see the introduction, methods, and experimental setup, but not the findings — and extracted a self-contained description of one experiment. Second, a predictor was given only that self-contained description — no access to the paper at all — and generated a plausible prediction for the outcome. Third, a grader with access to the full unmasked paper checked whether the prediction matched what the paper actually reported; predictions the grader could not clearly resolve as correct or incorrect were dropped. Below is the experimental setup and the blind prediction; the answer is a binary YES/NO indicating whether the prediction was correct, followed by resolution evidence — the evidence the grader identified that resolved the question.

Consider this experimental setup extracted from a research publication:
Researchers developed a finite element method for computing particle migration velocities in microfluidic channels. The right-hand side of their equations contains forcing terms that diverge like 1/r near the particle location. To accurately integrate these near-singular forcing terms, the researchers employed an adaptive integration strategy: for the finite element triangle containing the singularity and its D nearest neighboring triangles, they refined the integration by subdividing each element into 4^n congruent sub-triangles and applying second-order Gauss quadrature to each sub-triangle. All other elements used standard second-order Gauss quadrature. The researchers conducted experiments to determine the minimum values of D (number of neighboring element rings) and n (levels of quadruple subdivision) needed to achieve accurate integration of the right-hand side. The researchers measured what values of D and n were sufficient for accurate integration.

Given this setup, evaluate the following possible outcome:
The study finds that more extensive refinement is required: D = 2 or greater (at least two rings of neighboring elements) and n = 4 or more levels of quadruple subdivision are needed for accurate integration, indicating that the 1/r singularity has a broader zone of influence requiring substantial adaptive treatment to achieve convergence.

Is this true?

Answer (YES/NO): NO